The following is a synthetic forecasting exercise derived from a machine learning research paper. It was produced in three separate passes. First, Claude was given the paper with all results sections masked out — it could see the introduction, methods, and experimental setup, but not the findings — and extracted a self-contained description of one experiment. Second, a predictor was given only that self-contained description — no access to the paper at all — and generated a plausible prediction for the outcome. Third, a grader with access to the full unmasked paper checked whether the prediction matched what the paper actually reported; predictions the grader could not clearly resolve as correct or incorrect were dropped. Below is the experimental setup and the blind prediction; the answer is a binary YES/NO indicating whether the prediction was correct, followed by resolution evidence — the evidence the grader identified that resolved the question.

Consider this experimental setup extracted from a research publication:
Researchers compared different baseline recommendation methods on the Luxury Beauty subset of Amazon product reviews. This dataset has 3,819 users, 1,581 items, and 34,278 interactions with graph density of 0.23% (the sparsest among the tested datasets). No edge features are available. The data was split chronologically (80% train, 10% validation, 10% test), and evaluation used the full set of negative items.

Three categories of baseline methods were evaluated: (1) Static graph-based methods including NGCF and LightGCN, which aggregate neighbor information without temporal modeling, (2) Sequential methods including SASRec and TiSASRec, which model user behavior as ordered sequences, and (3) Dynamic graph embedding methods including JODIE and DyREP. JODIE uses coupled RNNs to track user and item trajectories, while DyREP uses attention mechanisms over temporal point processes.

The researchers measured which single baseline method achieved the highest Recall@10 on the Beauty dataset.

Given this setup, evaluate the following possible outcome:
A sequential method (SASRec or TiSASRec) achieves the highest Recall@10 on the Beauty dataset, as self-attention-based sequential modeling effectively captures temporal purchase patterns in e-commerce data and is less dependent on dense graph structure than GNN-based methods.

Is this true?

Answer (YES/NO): NO